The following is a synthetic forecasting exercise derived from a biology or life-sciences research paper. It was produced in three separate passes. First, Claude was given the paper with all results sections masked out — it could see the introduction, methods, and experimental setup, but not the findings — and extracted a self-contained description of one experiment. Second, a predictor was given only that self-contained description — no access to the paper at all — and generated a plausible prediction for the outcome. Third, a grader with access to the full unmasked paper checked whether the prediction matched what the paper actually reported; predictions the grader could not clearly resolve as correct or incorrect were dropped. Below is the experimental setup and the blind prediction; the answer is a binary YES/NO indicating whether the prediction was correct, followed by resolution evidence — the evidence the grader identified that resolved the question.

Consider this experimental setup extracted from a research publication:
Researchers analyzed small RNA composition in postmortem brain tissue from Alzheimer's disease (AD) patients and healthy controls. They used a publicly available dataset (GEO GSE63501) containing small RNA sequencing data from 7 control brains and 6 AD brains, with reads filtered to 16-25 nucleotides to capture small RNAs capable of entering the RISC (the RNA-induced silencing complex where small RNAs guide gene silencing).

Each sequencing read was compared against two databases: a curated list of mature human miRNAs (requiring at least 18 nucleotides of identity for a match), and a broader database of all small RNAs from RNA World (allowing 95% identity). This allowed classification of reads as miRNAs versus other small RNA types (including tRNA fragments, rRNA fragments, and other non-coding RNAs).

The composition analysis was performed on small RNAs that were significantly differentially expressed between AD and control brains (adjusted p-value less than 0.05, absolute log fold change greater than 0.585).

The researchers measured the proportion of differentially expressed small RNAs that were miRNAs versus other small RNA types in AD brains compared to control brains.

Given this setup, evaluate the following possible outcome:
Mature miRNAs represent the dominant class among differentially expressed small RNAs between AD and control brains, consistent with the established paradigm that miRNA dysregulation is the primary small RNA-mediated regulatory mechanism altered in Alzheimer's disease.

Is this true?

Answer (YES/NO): NO